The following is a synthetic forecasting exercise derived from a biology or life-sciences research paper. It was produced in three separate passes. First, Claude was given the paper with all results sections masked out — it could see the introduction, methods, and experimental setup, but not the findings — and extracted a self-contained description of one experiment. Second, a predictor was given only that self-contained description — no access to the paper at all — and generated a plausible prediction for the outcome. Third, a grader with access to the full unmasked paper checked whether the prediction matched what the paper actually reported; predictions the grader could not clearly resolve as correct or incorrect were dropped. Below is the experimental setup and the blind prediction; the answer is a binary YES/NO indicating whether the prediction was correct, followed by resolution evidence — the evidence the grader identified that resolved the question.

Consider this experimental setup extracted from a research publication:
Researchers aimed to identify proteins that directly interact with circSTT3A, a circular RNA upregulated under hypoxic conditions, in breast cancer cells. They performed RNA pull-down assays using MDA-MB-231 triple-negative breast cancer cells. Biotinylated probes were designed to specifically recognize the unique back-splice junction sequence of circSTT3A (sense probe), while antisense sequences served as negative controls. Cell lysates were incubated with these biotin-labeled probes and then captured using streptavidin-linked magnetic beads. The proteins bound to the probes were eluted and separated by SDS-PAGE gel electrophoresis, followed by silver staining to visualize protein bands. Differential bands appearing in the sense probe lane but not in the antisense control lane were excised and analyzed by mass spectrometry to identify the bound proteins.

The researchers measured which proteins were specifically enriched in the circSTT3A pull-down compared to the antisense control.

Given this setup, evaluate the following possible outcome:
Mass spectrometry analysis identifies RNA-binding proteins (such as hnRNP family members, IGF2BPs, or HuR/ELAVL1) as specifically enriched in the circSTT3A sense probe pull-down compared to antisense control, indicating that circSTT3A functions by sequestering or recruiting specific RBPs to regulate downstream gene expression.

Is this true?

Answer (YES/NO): NO